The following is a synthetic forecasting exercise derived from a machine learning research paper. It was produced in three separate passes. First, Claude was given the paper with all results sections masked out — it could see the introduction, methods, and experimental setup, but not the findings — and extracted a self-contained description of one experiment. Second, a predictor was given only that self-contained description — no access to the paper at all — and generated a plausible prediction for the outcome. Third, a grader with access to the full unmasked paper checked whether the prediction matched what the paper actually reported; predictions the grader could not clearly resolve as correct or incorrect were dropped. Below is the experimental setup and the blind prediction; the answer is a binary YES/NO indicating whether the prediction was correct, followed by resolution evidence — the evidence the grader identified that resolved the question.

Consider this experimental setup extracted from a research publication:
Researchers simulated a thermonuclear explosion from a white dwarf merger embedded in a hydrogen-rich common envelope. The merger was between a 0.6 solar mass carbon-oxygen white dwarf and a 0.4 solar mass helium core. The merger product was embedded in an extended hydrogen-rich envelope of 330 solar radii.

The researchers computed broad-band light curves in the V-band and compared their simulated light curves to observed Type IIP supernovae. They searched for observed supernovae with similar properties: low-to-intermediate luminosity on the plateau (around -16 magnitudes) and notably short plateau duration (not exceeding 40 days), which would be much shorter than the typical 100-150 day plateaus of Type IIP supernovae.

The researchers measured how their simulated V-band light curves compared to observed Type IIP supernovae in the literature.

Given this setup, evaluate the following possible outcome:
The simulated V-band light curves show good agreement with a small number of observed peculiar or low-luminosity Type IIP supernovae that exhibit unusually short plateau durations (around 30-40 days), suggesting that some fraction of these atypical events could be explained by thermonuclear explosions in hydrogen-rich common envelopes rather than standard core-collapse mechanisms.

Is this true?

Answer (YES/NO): YES